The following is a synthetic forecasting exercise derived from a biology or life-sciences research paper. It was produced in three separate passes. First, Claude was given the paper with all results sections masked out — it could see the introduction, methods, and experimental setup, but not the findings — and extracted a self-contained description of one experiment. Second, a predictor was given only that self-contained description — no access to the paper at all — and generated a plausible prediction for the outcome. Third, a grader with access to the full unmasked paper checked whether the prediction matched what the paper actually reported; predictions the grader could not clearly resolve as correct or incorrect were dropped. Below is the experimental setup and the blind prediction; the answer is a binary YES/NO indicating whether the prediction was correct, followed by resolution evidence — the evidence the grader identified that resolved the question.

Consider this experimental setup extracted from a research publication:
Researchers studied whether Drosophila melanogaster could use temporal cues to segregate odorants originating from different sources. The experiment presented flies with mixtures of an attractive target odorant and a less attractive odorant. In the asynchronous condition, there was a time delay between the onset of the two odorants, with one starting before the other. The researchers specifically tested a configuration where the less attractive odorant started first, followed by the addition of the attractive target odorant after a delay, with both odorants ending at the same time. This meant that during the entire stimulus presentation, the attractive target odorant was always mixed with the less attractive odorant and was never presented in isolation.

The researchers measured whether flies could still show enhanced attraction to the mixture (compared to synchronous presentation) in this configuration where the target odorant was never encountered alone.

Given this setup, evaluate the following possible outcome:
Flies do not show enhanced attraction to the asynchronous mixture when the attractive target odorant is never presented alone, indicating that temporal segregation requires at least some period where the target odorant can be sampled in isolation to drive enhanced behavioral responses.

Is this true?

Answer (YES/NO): NO